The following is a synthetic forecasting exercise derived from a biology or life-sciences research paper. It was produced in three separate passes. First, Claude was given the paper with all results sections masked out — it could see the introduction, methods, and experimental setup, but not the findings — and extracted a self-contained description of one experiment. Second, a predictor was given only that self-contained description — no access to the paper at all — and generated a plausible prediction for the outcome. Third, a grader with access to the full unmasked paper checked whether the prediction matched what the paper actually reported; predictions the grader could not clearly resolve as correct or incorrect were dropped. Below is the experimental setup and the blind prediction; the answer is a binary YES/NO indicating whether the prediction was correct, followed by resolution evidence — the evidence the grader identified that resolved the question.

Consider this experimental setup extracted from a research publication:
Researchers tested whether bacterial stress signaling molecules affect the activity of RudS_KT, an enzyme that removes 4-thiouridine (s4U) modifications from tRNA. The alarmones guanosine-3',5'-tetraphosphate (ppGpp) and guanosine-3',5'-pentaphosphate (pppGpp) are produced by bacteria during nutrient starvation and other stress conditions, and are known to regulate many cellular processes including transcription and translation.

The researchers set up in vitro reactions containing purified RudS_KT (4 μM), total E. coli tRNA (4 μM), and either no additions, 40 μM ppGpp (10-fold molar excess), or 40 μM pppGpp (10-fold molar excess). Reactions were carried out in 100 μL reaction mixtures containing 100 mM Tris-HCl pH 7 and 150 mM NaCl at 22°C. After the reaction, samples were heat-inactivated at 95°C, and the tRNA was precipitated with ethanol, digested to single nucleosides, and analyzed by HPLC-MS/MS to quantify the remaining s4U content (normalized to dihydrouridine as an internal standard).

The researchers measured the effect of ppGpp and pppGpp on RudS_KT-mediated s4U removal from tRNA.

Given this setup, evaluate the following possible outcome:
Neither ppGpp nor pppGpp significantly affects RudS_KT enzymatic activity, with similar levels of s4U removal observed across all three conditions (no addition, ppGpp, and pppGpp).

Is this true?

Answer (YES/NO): YES